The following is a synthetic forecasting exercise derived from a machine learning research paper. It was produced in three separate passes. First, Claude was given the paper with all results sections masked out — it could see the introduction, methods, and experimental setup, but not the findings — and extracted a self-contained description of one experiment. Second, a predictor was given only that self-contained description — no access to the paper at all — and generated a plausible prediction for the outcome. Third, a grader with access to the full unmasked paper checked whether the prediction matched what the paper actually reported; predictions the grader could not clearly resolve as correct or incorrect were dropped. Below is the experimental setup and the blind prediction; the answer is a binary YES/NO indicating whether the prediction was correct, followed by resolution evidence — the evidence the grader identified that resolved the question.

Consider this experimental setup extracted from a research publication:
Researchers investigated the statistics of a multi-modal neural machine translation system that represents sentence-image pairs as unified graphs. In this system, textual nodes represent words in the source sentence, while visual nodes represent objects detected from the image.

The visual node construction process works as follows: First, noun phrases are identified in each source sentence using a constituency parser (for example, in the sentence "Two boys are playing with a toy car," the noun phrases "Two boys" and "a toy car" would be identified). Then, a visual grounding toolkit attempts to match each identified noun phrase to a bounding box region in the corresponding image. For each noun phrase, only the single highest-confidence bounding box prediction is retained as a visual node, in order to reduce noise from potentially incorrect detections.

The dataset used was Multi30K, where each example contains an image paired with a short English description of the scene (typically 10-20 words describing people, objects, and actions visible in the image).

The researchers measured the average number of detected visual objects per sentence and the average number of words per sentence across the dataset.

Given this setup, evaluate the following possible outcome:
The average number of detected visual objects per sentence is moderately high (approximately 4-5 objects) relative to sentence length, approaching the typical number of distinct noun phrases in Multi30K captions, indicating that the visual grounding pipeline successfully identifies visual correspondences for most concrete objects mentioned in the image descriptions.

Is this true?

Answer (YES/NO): NO